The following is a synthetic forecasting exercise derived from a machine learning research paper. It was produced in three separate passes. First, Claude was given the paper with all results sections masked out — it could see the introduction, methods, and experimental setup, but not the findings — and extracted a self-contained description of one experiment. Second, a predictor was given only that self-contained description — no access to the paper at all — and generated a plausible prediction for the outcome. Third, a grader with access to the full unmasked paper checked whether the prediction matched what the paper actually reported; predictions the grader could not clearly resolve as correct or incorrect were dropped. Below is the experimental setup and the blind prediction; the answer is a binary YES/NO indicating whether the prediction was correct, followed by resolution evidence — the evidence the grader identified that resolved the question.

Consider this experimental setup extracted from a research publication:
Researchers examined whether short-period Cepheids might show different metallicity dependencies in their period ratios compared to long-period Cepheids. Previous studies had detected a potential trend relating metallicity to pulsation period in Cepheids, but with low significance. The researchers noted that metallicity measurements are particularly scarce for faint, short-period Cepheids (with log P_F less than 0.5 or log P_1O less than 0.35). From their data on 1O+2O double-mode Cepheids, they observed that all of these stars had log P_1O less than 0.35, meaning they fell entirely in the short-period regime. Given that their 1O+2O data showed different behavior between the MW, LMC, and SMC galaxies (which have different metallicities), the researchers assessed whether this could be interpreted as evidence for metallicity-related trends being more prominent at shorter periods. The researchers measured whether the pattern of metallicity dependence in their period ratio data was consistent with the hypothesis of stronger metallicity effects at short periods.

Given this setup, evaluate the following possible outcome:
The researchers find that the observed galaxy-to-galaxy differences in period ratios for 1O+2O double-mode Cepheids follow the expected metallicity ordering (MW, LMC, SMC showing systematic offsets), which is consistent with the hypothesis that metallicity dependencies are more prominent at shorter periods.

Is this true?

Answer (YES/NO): YES